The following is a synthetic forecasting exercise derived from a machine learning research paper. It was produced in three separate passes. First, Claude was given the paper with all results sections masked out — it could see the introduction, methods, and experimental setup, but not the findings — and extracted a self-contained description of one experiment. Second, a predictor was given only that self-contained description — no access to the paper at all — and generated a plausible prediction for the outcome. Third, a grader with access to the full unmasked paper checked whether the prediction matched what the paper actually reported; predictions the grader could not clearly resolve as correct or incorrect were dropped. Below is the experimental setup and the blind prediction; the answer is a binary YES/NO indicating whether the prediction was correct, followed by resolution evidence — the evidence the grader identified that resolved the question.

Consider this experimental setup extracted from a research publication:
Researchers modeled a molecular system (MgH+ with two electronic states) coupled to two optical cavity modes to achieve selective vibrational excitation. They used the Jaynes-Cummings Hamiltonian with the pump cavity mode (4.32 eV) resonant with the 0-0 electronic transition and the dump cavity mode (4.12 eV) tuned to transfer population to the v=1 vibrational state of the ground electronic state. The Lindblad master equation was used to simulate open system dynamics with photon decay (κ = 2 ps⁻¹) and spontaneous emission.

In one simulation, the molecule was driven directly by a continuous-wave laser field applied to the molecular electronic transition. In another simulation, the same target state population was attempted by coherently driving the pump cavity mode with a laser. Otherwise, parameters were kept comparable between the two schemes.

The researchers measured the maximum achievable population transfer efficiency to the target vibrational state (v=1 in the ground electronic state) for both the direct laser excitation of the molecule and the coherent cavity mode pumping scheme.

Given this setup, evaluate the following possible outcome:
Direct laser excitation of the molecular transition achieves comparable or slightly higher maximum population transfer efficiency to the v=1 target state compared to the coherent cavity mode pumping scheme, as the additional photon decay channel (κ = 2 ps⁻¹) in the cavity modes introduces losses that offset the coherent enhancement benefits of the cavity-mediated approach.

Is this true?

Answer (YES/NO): YES